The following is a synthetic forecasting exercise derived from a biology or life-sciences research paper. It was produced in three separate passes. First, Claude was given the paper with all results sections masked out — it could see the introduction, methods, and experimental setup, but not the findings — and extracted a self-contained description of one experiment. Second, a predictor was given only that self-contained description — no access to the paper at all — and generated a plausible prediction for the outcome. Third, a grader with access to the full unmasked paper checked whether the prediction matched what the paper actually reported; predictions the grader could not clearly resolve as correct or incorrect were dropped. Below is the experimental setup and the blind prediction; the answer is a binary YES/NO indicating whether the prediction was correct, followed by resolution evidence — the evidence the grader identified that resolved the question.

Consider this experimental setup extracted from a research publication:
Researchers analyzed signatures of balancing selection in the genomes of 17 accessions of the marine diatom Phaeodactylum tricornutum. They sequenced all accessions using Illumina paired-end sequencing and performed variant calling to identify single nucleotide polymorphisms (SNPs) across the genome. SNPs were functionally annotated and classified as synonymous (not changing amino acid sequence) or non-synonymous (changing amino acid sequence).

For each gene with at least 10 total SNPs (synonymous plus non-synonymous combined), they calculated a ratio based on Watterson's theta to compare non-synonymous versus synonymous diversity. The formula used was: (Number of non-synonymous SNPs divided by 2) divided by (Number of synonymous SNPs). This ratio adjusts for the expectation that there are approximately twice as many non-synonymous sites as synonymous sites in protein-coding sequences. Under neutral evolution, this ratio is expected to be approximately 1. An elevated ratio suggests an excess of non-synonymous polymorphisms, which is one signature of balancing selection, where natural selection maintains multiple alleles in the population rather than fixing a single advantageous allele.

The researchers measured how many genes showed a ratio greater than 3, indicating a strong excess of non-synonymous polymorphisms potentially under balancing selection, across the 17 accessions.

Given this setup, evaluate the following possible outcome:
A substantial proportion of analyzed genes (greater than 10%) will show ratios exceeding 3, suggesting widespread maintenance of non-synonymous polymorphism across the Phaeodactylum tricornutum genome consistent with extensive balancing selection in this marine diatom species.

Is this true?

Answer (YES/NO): NO